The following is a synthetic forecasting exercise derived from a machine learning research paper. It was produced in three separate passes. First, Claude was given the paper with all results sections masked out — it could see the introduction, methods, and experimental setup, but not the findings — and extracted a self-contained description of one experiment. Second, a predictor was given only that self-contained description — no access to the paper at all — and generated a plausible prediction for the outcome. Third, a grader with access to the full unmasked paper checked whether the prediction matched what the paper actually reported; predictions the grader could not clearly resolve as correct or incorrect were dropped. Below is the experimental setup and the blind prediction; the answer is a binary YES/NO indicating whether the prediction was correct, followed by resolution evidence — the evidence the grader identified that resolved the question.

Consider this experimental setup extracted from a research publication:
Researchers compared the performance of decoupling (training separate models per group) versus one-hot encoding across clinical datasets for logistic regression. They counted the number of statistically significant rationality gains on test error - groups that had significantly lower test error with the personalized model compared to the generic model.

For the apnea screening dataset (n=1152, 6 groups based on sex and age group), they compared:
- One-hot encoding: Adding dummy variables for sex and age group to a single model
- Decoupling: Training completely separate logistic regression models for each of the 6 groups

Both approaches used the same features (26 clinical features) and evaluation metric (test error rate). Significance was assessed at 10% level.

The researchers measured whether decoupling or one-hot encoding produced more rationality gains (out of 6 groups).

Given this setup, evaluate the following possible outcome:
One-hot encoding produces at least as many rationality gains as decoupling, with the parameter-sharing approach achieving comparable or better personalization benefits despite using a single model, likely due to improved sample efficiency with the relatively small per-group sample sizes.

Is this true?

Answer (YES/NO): NO